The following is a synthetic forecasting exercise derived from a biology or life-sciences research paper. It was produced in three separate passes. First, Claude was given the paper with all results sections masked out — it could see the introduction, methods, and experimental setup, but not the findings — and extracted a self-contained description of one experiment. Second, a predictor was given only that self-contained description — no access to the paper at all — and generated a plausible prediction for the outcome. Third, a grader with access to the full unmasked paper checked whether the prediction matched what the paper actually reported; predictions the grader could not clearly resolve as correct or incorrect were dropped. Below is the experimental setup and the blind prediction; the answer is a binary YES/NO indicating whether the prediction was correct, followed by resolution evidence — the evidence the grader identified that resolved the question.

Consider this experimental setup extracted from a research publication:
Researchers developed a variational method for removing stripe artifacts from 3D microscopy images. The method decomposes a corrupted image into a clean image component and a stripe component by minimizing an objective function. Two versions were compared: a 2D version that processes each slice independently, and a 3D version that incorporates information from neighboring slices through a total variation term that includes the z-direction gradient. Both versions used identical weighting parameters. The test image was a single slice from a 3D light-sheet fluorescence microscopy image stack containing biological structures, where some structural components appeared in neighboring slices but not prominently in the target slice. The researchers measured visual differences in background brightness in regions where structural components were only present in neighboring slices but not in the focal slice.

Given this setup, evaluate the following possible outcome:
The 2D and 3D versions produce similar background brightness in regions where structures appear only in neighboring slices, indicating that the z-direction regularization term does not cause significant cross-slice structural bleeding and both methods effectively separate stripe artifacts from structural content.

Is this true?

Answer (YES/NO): NO